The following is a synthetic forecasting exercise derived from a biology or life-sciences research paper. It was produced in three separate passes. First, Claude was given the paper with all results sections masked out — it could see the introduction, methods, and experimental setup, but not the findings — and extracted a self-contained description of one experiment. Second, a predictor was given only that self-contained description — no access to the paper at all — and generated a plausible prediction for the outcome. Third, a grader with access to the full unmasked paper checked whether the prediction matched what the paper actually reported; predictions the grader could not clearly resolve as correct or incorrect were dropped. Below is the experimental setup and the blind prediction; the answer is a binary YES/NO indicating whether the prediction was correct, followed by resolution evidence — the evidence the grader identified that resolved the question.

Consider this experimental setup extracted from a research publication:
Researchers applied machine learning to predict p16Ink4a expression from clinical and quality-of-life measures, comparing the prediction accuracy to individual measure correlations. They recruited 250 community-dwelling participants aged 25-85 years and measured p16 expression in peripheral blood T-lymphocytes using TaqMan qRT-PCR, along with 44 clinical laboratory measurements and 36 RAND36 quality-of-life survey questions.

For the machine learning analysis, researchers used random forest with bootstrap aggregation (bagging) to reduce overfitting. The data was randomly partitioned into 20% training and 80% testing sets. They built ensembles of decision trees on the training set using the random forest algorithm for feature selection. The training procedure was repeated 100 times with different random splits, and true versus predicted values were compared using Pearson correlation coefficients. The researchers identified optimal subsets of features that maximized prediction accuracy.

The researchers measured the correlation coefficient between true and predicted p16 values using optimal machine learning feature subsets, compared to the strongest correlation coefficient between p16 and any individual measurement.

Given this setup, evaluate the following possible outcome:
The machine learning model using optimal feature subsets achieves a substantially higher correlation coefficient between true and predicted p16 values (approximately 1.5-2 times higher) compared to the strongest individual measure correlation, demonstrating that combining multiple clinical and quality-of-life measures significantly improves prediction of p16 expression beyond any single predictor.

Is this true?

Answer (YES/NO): YES